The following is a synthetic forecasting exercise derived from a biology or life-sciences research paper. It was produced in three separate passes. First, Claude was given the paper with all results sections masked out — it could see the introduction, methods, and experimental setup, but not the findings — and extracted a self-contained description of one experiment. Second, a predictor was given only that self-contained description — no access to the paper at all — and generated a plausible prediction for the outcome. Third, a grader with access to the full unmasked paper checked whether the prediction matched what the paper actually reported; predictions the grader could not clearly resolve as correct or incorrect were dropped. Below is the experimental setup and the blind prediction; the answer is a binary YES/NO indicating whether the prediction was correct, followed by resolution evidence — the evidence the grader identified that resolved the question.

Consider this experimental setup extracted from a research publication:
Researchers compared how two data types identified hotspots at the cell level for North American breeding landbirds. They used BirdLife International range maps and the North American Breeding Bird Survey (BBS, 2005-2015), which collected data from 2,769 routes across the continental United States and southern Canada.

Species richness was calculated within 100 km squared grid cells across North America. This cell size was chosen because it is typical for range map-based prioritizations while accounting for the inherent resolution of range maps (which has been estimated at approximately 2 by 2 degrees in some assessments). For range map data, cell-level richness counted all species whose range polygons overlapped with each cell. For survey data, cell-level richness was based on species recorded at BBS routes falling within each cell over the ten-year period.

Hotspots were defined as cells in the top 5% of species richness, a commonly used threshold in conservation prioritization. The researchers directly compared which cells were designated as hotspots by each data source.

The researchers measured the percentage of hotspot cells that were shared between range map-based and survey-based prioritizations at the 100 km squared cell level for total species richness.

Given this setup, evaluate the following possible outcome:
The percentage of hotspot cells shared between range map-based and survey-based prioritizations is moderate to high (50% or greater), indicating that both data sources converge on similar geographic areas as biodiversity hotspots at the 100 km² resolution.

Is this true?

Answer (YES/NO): NO